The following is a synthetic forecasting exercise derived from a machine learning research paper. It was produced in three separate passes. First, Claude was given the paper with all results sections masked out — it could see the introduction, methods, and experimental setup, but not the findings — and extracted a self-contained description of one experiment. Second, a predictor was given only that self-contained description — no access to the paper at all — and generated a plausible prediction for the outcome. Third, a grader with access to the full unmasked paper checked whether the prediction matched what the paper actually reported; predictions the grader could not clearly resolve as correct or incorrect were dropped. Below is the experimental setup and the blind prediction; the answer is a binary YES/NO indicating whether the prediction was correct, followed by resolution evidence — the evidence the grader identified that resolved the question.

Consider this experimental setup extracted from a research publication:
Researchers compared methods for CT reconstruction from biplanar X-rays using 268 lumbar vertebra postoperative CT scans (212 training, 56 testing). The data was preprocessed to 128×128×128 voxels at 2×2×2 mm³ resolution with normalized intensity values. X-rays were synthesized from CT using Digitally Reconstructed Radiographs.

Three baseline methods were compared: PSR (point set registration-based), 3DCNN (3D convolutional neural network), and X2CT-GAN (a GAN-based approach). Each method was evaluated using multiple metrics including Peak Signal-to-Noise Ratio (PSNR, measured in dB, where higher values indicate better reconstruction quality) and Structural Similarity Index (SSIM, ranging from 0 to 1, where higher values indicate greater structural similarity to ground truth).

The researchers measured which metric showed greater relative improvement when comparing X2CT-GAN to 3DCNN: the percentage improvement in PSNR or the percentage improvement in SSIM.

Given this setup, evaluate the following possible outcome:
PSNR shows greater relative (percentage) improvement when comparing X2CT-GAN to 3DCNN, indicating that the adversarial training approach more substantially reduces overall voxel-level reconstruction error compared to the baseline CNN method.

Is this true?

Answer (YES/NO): NO